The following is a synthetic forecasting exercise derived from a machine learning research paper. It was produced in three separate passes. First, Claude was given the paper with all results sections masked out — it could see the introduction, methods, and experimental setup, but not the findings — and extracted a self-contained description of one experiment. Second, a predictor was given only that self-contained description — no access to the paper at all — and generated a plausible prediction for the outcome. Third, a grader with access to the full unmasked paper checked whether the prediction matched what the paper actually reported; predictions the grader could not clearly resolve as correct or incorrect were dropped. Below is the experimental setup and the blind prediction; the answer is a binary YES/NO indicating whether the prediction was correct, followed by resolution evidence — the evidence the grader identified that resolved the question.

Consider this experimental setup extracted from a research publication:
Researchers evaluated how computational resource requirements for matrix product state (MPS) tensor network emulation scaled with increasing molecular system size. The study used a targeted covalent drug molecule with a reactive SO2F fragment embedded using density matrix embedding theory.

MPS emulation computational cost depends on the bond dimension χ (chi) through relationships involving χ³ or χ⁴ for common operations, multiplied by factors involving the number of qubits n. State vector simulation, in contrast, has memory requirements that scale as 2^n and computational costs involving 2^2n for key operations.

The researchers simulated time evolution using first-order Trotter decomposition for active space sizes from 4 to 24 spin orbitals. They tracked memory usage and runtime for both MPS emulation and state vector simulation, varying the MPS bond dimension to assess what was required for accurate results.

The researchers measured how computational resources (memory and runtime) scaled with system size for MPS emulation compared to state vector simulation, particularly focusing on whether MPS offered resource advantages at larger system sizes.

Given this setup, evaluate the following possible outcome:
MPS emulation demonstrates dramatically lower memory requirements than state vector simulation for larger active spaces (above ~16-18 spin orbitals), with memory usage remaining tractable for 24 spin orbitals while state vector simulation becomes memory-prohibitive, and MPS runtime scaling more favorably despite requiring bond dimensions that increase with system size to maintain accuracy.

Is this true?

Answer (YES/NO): NO